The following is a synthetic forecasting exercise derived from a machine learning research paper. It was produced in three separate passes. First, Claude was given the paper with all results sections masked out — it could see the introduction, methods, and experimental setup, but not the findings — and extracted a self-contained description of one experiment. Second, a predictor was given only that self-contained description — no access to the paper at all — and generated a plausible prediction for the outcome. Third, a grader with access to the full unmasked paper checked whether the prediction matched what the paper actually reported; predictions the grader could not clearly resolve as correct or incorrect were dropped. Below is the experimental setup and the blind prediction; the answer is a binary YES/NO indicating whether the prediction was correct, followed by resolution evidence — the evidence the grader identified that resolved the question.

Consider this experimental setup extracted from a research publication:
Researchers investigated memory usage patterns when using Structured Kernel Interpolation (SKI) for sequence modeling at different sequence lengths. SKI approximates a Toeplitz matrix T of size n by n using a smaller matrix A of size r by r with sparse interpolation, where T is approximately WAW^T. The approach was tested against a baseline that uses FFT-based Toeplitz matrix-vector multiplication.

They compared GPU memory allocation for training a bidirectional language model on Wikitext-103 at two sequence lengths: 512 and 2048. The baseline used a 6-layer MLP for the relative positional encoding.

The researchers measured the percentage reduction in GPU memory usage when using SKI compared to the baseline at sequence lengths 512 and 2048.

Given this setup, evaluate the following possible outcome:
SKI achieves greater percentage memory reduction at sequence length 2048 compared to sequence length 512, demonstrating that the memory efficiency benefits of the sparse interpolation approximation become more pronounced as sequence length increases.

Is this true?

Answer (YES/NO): YES